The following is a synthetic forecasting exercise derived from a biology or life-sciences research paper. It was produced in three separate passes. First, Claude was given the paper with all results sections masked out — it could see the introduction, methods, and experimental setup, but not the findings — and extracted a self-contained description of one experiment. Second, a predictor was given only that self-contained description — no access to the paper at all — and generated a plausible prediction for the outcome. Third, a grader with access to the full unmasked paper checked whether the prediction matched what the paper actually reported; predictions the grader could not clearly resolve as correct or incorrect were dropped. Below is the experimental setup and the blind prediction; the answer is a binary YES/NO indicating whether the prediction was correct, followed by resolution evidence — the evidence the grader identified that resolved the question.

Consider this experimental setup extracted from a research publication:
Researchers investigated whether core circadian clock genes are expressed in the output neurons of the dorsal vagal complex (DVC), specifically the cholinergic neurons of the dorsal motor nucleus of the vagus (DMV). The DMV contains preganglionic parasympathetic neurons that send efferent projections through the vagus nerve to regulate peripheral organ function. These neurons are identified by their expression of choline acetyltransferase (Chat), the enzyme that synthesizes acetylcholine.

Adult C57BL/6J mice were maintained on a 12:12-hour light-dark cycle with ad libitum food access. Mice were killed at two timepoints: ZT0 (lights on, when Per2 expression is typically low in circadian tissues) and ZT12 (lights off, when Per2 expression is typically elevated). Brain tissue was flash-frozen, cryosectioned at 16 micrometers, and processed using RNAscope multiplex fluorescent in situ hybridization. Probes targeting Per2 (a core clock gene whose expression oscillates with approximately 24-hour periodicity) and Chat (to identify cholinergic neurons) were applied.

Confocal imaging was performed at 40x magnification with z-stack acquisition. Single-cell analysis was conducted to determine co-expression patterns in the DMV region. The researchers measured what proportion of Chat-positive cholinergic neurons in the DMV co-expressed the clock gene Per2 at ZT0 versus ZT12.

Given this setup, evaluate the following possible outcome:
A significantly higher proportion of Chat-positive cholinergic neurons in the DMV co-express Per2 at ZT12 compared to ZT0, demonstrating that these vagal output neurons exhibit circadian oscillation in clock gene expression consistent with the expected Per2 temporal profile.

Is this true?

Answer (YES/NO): NO